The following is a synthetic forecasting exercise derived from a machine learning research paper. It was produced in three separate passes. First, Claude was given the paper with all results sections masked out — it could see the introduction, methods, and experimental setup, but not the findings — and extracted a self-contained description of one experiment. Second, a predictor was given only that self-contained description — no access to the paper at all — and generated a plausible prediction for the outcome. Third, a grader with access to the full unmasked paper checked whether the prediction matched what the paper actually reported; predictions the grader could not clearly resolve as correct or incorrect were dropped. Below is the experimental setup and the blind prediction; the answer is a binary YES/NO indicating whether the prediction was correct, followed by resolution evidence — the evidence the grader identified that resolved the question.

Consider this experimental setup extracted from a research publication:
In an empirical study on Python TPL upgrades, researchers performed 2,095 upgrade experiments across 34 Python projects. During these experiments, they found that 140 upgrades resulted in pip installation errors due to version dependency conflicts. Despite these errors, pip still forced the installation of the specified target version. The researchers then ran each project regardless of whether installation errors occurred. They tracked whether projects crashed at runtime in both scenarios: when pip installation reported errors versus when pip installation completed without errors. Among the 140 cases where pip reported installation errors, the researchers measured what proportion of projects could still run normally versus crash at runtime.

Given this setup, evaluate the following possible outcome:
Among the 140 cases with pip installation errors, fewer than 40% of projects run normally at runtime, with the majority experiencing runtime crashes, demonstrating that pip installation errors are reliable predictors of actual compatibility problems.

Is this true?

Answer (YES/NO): NO